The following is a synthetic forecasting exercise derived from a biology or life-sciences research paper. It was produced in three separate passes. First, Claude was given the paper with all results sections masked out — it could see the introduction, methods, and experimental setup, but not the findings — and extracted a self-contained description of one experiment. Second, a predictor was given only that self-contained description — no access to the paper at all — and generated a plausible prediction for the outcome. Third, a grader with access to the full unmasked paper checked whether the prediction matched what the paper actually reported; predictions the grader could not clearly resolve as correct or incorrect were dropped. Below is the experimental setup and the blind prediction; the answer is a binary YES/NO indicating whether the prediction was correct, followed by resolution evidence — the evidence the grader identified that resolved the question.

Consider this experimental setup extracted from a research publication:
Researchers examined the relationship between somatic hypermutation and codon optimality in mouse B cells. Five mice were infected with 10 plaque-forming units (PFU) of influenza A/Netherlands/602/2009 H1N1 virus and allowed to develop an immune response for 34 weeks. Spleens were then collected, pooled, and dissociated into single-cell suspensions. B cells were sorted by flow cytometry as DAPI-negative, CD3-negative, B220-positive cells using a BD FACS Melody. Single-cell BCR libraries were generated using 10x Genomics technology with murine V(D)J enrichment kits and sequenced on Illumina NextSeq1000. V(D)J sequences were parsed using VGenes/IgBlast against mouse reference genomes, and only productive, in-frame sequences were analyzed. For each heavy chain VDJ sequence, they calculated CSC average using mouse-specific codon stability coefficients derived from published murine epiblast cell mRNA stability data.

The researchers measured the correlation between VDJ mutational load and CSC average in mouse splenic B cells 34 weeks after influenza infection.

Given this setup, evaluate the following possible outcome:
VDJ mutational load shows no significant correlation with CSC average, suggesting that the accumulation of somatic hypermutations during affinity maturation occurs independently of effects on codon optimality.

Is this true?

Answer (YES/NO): NO